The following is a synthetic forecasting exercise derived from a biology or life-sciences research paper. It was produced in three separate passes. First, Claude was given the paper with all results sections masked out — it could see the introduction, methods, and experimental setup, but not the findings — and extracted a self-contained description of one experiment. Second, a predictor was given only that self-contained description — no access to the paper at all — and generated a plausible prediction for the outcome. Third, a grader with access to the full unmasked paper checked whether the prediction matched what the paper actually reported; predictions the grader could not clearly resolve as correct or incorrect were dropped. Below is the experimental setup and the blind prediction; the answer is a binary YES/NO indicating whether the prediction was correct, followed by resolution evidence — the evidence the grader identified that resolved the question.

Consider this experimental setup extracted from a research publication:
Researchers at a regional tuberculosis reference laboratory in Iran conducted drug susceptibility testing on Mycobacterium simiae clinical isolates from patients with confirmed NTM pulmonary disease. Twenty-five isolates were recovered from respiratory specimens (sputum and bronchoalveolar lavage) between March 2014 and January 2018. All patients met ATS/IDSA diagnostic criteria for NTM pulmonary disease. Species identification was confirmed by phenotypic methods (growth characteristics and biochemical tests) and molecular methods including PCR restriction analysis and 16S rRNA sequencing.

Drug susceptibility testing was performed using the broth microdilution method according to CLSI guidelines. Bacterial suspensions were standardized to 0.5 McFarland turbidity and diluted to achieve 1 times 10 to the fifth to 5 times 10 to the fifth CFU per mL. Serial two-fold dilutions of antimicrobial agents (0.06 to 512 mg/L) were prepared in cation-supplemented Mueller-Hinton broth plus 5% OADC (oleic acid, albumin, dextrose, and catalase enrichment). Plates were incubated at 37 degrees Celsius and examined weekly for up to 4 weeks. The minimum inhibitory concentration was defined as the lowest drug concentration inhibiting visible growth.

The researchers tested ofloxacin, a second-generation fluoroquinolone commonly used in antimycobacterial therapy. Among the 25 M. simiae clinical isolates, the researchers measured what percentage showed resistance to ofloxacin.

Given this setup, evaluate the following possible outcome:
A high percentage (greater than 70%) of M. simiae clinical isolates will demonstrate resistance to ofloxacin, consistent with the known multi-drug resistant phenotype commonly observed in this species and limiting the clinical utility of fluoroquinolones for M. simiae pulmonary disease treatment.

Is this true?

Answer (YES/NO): YES